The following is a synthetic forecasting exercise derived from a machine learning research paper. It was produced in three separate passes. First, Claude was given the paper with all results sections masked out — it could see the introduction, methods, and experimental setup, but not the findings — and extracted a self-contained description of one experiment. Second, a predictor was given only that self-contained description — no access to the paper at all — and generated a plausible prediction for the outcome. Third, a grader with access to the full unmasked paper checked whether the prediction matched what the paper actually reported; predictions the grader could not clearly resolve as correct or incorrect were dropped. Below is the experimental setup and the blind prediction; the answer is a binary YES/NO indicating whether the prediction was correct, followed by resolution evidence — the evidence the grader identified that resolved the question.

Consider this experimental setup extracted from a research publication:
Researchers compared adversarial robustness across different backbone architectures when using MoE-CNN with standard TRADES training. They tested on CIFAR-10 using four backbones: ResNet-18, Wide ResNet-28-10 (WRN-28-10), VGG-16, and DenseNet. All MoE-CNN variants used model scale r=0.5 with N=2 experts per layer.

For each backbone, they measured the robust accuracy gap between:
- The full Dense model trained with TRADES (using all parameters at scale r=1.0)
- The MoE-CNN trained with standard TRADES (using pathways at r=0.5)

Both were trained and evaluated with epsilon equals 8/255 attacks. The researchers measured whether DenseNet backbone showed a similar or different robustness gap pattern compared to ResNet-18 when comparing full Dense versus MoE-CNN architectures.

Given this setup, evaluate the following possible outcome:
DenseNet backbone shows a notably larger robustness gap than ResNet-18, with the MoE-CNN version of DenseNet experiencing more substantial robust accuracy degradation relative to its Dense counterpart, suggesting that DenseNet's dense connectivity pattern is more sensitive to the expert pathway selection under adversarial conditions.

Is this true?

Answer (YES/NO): YES